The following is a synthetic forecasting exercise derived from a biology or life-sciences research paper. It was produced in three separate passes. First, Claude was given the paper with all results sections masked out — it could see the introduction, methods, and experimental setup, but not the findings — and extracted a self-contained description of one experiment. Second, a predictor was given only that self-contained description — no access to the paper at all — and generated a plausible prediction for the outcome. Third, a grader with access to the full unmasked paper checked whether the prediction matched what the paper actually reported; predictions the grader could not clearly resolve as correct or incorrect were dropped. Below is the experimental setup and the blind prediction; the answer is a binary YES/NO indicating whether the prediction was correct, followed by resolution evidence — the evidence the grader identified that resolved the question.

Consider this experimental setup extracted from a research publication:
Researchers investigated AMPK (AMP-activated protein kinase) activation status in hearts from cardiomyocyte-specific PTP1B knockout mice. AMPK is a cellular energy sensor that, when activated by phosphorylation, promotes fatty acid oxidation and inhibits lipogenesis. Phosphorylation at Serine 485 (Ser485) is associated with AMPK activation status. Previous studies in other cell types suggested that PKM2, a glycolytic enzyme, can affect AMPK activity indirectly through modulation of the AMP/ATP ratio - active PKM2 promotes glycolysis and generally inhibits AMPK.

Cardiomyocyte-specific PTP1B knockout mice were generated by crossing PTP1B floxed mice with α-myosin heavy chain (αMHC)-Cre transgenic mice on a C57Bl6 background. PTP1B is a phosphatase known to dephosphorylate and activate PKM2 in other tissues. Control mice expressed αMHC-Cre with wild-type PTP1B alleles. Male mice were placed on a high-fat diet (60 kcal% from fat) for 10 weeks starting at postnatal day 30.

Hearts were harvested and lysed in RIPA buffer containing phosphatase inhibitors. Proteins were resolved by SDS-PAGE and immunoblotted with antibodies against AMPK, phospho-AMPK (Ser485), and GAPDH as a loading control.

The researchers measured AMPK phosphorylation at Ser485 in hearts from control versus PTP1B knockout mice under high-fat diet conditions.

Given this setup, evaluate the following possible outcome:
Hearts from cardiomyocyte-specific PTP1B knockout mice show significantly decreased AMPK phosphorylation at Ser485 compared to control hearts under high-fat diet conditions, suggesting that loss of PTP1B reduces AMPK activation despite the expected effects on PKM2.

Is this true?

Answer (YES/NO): NO